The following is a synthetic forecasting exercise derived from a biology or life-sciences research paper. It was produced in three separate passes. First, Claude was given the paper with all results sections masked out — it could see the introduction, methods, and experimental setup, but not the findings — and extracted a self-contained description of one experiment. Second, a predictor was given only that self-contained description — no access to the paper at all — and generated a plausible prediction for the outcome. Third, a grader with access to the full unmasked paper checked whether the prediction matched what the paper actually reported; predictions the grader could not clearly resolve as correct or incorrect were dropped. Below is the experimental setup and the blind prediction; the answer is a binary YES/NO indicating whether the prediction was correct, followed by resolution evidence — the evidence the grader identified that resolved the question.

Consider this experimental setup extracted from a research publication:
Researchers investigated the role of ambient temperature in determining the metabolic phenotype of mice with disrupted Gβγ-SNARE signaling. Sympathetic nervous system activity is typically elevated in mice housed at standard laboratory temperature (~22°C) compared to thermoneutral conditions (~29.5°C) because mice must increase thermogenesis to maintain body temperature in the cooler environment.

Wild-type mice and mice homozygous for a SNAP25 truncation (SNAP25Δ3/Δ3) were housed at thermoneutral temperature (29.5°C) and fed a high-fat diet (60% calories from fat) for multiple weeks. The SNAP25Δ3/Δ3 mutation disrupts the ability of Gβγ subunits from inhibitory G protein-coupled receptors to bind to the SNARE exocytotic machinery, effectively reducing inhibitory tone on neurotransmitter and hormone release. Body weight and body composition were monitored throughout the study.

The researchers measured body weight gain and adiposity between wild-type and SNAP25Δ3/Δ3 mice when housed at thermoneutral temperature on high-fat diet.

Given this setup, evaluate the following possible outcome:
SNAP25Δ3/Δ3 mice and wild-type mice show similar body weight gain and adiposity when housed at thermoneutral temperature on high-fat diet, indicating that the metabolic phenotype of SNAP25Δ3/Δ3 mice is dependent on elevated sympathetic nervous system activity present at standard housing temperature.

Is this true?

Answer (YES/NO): YES